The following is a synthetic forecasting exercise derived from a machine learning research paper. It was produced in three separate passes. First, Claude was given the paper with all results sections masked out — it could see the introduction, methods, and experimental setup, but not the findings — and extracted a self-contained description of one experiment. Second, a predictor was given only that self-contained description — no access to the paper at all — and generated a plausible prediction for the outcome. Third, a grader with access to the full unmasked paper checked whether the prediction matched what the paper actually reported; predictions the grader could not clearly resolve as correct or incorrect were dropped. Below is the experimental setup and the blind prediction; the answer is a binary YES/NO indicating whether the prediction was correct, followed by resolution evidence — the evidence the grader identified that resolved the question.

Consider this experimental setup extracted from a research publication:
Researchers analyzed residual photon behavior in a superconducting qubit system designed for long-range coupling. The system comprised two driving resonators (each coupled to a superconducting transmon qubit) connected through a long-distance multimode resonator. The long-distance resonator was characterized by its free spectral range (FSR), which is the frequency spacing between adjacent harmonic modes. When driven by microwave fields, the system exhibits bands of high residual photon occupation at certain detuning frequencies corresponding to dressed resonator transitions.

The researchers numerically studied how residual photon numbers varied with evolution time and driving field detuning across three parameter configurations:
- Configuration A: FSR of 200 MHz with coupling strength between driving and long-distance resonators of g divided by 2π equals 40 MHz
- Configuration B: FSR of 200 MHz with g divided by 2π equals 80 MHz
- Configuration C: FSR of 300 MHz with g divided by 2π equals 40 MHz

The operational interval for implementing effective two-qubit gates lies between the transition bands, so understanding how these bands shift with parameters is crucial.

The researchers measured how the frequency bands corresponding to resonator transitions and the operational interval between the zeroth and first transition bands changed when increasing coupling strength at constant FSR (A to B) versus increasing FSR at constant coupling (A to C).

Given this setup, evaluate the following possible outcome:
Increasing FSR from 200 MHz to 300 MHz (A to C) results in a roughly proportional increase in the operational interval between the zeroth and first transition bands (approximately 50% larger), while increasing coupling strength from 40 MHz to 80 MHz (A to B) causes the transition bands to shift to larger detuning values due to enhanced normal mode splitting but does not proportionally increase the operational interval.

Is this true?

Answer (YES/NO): NO